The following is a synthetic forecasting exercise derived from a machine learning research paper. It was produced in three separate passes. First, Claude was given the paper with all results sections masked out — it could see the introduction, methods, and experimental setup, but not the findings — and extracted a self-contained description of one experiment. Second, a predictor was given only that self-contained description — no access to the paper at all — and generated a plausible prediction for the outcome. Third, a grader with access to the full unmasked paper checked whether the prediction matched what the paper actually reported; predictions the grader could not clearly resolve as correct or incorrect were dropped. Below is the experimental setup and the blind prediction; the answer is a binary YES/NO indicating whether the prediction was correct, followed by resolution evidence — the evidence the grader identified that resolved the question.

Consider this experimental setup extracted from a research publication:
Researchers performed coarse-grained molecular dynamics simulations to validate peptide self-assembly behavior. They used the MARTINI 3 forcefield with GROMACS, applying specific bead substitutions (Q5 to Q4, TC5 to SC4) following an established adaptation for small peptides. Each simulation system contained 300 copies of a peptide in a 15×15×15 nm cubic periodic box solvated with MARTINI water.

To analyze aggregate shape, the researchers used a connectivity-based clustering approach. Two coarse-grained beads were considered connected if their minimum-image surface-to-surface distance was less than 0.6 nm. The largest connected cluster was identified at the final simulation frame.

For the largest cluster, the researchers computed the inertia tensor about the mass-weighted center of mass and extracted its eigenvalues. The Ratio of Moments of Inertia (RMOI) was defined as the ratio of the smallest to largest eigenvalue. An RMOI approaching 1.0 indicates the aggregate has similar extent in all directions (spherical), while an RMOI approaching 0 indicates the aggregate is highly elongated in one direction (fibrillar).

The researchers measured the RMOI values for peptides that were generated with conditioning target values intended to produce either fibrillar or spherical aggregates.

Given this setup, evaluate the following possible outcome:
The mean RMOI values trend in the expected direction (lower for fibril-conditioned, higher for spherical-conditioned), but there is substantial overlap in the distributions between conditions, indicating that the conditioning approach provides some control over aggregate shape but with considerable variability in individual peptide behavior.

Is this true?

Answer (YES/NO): NO